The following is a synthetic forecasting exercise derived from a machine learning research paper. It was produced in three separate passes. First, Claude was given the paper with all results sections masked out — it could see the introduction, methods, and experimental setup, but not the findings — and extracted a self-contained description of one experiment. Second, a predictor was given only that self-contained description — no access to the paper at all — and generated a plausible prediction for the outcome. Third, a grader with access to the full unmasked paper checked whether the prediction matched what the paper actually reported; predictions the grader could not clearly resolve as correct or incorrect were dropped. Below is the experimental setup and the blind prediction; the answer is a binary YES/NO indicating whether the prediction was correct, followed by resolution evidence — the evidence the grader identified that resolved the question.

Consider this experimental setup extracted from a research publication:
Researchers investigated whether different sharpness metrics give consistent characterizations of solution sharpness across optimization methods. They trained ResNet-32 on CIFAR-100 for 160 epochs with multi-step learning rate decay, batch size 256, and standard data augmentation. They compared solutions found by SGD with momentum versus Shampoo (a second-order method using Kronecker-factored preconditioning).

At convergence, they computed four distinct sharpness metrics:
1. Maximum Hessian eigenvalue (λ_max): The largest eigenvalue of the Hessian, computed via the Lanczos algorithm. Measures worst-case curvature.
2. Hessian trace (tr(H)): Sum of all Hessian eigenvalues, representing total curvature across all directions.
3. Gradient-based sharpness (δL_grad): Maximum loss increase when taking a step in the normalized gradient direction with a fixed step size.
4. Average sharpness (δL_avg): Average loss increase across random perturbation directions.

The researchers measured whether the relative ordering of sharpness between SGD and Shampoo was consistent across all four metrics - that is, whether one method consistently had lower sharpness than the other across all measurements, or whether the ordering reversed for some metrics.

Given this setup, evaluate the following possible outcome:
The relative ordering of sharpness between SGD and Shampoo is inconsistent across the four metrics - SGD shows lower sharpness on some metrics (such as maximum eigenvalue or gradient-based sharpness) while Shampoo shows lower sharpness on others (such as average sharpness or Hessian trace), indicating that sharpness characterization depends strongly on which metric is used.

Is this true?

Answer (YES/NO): NO